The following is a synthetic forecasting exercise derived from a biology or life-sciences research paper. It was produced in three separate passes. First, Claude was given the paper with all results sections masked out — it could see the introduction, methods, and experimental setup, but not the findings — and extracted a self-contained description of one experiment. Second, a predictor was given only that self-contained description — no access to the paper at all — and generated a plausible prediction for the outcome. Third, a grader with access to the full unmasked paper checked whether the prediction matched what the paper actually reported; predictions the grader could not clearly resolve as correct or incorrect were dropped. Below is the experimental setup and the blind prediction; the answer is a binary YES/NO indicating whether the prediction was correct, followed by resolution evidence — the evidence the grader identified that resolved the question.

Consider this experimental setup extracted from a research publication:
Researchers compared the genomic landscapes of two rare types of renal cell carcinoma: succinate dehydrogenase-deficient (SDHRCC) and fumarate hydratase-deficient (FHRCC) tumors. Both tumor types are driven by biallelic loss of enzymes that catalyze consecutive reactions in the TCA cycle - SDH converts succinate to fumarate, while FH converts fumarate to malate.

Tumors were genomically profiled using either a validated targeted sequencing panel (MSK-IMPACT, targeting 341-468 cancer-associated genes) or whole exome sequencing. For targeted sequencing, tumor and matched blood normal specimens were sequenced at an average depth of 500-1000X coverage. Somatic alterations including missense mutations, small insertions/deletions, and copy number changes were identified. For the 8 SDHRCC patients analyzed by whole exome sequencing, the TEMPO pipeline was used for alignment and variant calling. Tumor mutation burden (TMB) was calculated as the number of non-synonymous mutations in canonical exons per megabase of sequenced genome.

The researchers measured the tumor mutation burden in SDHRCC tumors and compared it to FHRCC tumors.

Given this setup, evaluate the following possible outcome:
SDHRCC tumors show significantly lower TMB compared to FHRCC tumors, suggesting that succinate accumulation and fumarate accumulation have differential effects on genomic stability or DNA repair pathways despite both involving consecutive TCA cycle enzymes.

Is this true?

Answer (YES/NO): YES